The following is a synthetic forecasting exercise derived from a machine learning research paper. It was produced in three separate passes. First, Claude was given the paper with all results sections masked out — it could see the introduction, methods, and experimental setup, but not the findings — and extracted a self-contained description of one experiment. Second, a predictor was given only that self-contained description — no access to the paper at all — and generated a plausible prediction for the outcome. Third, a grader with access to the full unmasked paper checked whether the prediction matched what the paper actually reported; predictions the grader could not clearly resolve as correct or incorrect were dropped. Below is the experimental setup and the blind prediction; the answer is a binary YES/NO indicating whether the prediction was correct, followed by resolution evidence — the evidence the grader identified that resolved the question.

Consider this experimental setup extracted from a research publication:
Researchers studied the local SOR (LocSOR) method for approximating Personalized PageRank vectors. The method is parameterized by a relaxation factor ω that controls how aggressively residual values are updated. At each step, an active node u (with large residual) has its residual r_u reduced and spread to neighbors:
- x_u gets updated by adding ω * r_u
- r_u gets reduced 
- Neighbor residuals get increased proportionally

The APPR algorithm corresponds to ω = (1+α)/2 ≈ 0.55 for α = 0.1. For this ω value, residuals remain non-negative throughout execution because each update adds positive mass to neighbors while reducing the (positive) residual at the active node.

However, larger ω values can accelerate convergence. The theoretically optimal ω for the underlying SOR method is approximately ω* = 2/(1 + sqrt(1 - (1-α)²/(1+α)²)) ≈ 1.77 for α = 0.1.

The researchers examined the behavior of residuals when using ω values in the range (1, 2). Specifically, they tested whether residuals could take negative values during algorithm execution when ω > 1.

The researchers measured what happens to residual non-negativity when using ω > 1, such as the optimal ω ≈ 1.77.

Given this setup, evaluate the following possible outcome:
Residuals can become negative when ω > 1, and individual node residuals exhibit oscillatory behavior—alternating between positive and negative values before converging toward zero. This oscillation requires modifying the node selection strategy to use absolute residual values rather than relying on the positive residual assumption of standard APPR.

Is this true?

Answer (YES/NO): NO